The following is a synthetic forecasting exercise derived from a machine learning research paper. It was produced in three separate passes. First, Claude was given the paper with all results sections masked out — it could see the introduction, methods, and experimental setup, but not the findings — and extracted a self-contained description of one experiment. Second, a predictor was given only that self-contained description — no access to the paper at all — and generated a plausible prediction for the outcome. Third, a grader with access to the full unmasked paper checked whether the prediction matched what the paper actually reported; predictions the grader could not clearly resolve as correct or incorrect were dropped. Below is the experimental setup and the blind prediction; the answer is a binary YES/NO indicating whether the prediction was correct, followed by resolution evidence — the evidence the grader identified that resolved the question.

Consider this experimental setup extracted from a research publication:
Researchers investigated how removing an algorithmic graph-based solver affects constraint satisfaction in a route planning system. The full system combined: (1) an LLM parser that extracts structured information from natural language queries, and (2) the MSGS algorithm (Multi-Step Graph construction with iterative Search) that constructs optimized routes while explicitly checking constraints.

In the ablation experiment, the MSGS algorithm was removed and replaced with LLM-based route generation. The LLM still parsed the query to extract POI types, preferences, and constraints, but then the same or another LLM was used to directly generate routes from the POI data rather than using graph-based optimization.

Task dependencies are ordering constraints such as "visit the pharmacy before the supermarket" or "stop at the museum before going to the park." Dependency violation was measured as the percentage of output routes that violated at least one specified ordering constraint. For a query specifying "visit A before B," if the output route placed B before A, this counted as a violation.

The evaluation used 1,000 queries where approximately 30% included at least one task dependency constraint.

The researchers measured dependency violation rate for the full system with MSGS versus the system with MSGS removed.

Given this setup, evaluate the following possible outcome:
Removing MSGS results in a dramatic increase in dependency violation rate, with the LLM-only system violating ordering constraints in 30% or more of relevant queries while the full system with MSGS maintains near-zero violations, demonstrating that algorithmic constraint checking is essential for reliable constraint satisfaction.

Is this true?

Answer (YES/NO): YES